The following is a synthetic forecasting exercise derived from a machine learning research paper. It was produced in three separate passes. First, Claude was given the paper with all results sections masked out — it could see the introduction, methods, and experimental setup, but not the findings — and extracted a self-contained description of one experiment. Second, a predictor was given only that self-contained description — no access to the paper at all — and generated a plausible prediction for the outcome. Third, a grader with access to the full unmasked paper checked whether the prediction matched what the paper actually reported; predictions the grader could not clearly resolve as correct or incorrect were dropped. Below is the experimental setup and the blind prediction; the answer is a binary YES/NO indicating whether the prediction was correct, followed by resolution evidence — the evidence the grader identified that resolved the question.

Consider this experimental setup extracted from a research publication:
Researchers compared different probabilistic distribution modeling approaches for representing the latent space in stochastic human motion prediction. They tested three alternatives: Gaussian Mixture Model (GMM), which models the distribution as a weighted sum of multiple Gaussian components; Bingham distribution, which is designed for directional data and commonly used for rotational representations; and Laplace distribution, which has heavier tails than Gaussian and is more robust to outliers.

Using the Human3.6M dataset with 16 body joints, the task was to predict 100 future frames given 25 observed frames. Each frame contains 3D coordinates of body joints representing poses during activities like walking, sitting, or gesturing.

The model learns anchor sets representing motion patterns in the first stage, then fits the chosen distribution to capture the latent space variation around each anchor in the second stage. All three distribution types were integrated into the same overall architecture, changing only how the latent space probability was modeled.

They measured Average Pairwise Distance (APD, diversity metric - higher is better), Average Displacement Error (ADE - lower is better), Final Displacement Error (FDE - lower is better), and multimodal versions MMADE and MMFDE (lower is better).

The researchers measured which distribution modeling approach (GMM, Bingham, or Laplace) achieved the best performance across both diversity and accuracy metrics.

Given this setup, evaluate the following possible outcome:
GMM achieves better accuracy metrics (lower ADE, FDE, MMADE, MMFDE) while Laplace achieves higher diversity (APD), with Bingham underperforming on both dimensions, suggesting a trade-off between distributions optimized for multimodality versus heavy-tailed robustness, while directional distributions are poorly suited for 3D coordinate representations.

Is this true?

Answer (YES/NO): NO